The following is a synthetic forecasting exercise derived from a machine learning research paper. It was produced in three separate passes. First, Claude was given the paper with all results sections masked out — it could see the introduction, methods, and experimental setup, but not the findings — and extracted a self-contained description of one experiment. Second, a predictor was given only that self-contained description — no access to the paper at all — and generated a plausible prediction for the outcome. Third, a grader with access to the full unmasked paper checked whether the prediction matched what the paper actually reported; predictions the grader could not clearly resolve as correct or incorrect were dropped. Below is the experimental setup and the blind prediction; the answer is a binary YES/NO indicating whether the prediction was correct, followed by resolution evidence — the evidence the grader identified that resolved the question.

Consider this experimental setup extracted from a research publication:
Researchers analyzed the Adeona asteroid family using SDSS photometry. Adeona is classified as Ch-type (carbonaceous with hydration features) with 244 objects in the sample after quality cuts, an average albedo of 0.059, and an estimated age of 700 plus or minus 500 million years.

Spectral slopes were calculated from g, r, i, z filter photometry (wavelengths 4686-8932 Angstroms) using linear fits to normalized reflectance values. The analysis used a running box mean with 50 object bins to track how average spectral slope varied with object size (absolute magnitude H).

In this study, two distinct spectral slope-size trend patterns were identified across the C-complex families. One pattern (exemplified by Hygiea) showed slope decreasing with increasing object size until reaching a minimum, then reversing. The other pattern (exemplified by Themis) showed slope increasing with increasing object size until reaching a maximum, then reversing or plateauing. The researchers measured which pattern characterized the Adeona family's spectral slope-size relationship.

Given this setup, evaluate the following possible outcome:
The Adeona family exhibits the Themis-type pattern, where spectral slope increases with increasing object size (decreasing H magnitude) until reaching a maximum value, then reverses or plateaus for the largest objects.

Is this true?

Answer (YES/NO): NO